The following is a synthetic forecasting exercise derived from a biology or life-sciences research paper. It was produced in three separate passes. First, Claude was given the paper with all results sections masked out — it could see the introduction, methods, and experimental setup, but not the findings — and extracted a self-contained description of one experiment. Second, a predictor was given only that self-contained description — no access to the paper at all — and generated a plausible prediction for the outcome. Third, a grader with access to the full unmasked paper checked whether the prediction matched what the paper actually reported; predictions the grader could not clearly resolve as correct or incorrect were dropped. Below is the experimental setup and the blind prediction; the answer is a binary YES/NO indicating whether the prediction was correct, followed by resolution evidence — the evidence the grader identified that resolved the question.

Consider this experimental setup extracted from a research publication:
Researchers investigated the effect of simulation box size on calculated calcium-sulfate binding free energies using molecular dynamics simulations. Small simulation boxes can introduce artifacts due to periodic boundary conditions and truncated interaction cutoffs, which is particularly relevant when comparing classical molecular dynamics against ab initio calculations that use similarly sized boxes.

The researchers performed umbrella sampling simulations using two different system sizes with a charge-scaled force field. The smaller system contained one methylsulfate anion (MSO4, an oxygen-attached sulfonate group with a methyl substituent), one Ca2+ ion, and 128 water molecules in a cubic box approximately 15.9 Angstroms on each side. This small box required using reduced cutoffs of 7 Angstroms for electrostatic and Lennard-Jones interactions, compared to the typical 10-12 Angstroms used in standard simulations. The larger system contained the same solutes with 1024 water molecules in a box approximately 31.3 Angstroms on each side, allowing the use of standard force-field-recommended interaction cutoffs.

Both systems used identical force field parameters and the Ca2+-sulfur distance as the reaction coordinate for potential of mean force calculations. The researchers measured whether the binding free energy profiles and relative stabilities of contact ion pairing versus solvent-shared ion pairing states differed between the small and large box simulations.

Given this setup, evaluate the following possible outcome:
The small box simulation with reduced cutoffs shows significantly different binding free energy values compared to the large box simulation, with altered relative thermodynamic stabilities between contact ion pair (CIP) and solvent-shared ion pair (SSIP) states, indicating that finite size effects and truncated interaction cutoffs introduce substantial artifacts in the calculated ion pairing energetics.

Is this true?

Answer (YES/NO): NO